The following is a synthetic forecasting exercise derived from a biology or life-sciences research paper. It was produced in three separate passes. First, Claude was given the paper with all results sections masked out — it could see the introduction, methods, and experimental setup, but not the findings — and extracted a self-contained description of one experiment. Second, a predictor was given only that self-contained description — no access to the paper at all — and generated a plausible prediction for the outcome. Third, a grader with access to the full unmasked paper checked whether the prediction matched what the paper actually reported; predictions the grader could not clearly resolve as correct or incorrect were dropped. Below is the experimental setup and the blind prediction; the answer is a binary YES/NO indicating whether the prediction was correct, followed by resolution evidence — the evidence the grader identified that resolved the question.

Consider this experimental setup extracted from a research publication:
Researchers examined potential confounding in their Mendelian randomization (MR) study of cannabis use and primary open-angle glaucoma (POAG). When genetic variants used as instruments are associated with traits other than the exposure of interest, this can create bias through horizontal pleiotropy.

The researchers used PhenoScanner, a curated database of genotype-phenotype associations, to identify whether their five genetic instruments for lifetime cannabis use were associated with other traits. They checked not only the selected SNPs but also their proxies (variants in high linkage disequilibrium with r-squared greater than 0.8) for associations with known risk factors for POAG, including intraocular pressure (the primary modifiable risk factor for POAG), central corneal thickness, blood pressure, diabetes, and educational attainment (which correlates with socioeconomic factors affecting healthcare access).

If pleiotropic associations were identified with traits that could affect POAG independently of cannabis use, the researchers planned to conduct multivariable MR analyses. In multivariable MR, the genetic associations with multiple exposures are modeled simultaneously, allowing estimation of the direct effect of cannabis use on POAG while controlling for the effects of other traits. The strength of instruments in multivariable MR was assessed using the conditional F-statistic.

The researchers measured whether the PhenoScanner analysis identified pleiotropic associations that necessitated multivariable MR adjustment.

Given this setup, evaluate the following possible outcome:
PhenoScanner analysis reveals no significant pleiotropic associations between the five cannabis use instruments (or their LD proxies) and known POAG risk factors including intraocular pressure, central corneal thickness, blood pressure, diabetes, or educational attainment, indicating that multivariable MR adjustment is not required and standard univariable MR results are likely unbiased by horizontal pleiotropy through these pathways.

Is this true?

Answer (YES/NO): NO